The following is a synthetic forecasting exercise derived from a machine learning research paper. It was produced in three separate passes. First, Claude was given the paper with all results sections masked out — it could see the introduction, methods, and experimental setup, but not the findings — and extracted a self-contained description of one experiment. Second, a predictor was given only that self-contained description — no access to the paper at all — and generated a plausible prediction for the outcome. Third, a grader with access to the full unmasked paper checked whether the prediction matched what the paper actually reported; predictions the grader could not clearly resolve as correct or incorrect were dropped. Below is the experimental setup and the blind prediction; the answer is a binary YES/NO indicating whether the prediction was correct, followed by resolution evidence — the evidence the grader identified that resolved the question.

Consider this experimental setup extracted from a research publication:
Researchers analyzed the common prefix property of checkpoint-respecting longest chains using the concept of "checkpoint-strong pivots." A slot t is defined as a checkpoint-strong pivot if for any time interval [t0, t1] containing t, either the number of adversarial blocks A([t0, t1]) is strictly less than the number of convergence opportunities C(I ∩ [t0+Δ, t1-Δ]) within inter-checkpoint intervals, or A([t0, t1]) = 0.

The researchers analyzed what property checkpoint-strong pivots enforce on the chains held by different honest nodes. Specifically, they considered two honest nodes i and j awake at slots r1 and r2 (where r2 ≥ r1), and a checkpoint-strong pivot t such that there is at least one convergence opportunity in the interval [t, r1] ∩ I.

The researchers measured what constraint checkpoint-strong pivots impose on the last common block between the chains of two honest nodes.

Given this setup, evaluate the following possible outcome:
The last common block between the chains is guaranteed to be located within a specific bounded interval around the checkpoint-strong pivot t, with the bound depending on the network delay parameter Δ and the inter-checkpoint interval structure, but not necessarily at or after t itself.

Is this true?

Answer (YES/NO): NO